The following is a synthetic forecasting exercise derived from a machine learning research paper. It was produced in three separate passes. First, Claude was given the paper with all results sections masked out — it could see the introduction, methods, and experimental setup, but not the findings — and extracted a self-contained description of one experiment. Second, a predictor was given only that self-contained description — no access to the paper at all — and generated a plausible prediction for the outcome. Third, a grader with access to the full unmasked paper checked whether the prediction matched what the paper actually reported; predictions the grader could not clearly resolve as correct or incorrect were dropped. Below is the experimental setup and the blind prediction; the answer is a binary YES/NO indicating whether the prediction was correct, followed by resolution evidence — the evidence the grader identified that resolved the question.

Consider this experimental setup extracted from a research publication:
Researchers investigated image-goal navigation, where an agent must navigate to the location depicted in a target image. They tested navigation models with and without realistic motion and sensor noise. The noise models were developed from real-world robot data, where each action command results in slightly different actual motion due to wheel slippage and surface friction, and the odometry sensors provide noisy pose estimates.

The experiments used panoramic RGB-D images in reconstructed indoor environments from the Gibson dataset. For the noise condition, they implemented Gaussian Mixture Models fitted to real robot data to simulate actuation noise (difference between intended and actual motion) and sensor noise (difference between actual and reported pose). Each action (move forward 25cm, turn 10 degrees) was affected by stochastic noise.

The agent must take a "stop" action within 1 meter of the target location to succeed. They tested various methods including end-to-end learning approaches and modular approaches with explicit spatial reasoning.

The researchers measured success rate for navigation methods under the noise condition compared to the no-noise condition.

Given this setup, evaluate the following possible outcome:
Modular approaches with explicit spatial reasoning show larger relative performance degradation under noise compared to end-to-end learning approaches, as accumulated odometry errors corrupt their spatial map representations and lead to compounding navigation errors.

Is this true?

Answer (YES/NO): NO